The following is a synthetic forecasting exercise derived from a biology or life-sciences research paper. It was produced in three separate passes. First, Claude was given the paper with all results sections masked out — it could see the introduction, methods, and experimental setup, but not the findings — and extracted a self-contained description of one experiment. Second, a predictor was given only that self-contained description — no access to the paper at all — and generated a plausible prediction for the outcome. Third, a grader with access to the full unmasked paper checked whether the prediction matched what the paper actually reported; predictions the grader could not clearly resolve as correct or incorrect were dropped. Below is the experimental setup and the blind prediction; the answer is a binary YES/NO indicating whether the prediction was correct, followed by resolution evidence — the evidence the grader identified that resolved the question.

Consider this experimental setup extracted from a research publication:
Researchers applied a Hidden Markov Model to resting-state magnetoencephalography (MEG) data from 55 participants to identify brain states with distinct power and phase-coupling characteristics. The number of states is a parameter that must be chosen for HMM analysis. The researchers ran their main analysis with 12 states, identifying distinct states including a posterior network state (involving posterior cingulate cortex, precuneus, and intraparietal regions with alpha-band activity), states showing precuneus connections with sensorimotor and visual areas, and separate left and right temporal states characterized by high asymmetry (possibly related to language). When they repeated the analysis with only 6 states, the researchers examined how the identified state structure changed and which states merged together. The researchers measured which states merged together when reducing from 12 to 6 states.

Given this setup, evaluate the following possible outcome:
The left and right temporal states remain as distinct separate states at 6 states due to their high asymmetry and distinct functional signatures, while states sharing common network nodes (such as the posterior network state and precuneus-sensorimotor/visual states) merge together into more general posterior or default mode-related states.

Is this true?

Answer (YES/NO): NO